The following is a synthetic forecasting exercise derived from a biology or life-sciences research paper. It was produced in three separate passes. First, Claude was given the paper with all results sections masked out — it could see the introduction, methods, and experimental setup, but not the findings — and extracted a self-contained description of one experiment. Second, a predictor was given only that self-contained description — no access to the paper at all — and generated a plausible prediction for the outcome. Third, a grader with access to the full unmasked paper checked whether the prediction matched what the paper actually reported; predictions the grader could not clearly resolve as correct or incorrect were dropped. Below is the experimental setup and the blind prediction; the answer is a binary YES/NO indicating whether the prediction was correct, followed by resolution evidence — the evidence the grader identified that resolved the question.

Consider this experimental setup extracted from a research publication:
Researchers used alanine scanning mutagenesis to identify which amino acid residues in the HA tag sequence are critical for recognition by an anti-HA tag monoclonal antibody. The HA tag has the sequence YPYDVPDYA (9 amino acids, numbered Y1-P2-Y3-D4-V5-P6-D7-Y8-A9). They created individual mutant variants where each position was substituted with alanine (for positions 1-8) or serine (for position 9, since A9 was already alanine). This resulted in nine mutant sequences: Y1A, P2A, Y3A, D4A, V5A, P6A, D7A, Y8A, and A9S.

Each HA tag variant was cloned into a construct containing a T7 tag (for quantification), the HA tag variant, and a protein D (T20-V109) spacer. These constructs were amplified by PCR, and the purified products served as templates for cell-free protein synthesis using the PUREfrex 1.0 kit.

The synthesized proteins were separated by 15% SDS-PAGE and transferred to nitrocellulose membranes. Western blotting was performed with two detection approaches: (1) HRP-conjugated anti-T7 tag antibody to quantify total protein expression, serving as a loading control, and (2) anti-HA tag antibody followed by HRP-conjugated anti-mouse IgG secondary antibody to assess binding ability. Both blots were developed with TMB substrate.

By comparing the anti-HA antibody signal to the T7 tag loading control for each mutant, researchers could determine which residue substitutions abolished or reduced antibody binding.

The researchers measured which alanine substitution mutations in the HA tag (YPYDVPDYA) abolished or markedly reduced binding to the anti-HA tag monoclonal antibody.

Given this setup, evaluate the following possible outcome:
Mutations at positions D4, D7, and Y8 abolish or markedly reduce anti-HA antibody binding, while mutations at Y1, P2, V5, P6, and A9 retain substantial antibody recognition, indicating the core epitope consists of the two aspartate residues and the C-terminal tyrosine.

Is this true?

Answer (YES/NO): NO